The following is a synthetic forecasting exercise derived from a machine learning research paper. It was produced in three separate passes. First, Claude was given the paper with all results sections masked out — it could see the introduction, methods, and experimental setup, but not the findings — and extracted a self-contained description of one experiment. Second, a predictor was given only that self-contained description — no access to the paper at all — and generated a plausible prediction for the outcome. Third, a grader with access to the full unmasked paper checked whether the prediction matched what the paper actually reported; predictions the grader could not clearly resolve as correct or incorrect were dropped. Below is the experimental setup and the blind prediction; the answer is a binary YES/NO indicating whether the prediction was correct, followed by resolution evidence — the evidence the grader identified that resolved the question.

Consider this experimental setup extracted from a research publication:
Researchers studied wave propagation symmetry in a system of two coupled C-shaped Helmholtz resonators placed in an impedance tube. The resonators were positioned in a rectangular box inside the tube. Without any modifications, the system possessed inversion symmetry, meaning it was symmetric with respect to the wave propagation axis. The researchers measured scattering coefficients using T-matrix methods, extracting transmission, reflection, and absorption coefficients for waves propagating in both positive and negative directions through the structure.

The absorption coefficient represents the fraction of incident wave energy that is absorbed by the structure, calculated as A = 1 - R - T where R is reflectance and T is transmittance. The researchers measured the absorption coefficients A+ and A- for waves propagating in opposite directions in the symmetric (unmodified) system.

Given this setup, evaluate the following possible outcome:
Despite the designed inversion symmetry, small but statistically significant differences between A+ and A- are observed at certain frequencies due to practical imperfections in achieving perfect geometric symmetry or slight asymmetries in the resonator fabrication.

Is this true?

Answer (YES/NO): NO